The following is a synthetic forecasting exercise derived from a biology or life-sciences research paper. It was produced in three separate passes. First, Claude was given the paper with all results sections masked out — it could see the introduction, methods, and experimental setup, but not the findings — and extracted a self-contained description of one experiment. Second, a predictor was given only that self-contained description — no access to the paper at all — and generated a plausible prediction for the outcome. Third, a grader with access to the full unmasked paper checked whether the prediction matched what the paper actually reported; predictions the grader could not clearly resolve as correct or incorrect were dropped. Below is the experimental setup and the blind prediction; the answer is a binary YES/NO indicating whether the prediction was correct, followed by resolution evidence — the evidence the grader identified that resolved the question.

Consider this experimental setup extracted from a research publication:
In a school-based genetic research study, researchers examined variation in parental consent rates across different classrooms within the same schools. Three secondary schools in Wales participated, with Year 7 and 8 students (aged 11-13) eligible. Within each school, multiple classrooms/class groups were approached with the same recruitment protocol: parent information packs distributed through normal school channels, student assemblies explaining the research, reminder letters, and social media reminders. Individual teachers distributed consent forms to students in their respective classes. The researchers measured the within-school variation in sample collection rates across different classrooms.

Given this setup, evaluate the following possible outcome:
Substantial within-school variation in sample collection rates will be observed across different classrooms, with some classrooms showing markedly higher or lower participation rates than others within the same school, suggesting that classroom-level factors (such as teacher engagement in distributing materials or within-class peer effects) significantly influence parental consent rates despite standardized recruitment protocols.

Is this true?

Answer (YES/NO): YES